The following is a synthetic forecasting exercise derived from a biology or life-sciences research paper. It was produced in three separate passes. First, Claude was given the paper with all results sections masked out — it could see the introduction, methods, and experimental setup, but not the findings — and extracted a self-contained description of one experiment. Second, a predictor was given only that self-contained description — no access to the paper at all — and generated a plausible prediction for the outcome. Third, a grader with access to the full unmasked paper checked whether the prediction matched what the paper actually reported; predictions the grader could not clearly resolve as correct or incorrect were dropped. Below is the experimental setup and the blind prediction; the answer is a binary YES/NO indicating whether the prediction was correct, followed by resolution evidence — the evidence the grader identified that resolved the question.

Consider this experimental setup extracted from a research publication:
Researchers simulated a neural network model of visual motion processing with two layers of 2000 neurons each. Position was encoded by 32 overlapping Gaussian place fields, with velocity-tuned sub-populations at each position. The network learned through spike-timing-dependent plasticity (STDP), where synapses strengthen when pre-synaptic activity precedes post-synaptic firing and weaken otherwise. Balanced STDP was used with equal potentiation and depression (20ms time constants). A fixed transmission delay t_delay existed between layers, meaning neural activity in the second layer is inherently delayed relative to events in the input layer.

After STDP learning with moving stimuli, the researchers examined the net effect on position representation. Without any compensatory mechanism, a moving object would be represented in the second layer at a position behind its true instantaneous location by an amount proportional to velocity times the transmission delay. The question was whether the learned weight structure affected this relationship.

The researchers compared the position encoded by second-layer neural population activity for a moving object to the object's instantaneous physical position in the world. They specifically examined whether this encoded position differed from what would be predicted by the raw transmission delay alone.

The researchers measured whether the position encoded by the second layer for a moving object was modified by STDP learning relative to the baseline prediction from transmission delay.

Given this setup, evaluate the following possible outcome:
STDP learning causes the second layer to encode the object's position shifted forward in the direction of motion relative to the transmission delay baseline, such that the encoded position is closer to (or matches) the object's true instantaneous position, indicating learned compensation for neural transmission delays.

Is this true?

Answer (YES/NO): YES